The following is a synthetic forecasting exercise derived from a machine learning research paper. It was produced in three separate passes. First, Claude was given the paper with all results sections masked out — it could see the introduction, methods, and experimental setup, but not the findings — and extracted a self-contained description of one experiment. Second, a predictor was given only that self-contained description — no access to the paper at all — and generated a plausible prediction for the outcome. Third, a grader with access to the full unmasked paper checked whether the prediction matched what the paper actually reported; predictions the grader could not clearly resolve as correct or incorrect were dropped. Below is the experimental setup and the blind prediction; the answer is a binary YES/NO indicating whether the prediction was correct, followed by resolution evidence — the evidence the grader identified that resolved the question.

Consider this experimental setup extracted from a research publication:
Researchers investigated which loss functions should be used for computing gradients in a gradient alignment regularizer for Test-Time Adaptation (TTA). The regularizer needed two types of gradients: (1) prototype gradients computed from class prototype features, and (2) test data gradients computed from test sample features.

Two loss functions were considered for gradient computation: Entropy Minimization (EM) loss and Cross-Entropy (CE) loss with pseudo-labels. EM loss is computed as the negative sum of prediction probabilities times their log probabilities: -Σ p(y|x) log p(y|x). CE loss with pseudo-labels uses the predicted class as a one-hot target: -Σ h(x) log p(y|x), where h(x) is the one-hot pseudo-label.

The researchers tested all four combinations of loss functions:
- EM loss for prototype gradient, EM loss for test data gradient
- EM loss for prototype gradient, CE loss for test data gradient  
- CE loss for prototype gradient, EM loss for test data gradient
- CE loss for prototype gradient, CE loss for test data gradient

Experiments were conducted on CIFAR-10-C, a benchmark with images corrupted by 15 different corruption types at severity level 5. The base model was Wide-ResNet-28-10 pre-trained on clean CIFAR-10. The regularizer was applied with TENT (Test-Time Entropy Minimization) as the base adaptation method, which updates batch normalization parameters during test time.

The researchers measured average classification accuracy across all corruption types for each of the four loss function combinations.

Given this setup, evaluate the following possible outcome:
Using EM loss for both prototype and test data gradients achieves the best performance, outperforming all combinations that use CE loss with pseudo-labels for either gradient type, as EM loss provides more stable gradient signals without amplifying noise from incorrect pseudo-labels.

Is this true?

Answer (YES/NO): NO